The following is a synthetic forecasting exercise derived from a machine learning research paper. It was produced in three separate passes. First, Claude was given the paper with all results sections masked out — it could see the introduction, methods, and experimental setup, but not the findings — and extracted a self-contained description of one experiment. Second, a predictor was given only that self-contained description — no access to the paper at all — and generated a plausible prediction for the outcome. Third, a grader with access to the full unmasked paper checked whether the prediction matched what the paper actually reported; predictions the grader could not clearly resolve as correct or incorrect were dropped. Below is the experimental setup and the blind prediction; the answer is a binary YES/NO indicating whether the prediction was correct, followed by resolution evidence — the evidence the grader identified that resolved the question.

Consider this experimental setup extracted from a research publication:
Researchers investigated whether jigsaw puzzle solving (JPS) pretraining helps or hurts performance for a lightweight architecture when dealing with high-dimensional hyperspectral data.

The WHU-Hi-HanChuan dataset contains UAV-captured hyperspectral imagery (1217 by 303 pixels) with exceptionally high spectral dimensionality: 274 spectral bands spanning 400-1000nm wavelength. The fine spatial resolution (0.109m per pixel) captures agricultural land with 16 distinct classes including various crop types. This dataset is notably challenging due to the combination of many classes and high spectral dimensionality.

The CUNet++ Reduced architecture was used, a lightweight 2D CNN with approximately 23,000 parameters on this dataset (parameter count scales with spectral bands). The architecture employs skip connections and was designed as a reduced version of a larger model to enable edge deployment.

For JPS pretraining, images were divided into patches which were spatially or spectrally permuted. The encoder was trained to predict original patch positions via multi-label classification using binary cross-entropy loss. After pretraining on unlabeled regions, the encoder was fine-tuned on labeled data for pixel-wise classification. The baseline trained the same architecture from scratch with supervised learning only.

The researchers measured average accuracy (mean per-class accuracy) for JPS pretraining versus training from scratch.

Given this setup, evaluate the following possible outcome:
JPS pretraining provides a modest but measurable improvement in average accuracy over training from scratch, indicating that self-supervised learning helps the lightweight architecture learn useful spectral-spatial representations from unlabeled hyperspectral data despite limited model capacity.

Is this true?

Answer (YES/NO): NO